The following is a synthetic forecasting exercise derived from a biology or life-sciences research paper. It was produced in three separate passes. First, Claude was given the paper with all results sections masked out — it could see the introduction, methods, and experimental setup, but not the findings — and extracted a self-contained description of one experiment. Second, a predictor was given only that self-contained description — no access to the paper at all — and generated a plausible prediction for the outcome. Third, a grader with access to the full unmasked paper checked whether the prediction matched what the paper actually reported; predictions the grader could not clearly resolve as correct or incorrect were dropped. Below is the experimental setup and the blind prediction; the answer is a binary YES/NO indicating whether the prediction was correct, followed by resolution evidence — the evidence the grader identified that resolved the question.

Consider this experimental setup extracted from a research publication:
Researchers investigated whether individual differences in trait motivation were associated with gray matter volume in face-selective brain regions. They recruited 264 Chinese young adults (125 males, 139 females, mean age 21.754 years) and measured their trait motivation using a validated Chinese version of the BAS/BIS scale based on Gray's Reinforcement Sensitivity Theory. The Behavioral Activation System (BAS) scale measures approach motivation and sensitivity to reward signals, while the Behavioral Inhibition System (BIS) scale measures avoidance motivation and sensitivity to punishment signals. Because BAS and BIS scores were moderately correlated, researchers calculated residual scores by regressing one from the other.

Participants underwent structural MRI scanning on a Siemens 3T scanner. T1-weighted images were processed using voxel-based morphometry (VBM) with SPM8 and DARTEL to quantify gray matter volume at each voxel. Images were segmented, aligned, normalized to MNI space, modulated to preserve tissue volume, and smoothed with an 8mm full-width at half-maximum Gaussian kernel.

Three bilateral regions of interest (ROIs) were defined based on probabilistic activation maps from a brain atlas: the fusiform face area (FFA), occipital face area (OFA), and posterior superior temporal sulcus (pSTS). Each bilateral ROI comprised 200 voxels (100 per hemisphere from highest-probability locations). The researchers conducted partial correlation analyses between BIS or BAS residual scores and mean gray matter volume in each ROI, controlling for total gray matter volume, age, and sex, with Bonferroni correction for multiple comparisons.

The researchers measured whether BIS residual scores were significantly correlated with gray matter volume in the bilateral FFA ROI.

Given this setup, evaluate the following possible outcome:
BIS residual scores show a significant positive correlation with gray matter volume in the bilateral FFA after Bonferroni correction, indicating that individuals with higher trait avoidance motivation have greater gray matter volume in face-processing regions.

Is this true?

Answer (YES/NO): YES